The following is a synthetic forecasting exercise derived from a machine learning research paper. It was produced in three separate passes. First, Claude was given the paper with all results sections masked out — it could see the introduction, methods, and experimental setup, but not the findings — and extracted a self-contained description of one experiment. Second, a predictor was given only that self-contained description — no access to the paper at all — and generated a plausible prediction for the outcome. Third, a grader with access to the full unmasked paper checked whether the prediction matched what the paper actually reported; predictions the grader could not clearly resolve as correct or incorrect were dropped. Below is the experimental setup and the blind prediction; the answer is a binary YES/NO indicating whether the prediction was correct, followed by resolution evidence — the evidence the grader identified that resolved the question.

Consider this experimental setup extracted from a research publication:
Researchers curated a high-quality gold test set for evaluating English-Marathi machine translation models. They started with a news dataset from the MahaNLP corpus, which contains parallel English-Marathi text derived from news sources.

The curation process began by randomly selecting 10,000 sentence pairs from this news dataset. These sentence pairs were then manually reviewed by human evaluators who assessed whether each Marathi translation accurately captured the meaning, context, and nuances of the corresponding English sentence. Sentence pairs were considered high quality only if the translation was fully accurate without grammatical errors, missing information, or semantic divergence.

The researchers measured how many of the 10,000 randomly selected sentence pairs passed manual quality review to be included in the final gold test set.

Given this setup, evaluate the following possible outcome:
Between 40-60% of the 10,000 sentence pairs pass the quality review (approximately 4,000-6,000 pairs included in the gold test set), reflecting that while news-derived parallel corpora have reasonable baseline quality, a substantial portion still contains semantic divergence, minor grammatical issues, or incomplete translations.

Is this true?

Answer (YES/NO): NO